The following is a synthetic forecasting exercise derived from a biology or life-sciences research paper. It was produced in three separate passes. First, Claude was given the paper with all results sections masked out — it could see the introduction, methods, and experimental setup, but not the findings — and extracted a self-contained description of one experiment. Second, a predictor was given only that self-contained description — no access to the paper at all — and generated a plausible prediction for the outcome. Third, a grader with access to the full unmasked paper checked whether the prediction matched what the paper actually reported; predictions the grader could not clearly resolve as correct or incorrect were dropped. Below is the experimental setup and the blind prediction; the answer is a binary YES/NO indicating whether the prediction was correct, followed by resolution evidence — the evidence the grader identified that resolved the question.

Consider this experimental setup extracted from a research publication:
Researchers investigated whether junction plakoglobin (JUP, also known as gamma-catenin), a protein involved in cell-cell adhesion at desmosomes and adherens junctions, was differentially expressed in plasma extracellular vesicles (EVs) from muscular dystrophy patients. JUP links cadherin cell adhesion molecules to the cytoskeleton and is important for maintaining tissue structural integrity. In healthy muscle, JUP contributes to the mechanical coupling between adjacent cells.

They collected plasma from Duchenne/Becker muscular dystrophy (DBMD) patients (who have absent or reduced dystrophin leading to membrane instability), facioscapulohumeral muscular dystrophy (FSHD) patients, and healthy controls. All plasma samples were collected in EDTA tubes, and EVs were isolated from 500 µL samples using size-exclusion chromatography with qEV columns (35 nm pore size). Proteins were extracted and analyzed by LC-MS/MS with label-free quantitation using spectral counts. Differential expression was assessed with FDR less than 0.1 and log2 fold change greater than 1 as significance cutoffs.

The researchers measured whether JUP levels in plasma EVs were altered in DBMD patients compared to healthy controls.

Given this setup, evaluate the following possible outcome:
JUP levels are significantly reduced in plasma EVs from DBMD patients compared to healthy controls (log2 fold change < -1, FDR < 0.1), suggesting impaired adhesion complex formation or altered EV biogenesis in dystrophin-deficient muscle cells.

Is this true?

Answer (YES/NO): NO